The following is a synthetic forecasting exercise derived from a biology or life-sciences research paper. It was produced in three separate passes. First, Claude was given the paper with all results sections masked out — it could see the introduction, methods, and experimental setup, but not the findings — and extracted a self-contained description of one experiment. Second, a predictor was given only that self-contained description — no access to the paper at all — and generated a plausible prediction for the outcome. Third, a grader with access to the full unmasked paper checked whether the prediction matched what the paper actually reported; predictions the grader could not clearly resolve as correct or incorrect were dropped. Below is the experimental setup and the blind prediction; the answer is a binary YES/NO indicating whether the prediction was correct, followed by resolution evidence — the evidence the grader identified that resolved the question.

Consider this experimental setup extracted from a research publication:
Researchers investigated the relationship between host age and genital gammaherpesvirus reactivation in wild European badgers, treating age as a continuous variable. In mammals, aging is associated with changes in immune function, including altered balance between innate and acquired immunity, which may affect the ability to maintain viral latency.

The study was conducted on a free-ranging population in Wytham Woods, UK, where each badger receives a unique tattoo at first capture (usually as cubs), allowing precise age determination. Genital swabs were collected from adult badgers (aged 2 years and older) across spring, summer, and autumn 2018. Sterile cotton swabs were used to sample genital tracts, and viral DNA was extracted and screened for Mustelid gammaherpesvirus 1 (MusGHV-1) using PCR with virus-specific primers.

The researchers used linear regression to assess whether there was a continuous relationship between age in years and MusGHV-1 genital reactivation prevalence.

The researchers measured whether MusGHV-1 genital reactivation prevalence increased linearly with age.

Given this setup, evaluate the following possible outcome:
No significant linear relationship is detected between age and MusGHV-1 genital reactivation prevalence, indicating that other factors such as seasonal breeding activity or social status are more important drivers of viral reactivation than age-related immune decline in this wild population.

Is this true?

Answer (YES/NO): NO